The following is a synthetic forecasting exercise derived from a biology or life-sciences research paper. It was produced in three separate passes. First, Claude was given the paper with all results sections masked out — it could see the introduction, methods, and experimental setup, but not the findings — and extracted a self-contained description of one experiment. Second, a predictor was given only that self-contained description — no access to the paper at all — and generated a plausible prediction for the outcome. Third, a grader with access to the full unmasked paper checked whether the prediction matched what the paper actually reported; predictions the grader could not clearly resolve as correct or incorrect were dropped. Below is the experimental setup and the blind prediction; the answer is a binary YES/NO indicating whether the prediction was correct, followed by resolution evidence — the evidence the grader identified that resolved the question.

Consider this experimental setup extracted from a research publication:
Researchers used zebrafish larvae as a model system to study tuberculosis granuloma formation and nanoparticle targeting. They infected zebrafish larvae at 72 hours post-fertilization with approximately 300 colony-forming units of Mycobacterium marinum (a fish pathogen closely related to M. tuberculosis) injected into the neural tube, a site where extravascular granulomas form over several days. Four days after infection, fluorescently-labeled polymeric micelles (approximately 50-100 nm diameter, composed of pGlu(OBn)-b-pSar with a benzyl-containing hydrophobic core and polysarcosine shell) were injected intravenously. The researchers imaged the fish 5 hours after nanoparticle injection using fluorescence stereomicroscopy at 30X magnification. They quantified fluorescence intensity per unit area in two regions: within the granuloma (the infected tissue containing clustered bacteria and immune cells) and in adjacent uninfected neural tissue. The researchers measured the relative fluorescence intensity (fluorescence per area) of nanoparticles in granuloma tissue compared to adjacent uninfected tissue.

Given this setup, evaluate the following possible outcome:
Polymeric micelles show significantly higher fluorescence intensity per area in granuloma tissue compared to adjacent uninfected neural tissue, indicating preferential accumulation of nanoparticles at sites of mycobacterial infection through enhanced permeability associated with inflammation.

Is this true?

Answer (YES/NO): YES